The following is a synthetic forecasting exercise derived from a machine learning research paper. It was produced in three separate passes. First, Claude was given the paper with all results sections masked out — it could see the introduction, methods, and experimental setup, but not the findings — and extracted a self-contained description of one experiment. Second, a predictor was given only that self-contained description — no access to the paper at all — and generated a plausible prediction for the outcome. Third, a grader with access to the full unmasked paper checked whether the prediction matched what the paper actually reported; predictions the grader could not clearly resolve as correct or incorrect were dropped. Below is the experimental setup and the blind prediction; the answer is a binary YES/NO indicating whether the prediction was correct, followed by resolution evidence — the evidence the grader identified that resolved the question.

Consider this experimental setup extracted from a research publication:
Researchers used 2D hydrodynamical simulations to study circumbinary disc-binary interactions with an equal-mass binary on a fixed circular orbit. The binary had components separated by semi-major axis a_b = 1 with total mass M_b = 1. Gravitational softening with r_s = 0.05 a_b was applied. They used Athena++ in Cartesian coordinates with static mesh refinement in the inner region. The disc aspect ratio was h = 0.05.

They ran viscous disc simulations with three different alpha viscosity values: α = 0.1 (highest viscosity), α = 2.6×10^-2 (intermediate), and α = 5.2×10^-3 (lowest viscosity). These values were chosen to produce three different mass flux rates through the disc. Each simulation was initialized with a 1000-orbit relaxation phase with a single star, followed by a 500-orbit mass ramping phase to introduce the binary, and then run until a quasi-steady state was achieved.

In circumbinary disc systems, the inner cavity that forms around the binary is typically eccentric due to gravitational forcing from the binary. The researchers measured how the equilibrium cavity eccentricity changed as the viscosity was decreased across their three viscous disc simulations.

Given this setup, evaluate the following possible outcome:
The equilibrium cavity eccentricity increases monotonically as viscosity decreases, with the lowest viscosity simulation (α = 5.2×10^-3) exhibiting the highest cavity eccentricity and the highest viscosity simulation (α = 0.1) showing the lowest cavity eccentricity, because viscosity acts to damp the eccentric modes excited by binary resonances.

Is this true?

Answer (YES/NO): NO